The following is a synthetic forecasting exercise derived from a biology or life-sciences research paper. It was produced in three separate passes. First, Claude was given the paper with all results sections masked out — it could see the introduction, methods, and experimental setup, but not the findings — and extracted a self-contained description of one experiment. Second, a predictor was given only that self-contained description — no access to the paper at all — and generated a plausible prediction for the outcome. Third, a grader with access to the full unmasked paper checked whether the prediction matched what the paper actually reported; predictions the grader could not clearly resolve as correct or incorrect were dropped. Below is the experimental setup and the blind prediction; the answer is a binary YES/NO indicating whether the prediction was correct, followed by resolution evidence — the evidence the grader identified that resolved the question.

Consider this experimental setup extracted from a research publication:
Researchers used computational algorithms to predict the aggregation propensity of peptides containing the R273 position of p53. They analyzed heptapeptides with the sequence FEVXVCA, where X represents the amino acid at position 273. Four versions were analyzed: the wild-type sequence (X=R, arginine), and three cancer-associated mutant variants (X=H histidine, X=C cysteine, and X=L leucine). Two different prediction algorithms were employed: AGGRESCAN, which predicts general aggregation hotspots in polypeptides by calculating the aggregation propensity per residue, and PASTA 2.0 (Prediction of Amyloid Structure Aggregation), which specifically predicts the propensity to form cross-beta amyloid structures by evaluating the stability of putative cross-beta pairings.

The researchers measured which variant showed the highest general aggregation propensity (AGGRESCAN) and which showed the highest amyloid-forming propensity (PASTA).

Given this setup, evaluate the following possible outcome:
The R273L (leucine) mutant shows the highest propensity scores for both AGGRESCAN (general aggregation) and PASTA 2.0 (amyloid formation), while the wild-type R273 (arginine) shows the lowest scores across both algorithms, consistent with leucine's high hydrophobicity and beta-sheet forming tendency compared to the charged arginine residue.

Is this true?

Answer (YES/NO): NO